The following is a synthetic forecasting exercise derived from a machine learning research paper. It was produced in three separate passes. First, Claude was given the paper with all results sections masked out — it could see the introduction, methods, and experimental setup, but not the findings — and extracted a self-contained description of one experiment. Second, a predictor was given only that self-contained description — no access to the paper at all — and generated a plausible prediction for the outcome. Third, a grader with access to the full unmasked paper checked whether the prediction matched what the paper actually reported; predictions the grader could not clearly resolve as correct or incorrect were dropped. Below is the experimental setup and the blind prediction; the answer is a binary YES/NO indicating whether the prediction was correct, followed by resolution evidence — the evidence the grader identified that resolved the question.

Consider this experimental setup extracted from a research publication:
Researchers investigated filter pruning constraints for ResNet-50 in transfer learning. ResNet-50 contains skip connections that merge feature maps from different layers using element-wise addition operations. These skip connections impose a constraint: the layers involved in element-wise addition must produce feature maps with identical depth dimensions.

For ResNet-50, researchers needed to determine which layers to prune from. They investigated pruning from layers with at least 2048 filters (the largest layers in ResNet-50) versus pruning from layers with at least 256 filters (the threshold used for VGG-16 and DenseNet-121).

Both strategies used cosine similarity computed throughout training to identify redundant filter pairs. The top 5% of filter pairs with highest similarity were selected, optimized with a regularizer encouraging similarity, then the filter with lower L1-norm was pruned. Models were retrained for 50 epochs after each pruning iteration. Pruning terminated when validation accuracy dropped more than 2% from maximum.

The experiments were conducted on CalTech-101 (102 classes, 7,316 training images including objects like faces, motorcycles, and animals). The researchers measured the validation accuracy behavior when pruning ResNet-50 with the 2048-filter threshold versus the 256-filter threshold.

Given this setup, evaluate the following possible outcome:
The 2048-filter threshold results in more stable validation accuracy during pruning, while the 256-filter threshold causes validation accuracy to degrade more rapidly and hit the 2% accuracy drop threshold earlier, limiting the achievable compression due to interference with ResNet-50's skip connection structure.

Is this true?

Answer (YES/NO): YES